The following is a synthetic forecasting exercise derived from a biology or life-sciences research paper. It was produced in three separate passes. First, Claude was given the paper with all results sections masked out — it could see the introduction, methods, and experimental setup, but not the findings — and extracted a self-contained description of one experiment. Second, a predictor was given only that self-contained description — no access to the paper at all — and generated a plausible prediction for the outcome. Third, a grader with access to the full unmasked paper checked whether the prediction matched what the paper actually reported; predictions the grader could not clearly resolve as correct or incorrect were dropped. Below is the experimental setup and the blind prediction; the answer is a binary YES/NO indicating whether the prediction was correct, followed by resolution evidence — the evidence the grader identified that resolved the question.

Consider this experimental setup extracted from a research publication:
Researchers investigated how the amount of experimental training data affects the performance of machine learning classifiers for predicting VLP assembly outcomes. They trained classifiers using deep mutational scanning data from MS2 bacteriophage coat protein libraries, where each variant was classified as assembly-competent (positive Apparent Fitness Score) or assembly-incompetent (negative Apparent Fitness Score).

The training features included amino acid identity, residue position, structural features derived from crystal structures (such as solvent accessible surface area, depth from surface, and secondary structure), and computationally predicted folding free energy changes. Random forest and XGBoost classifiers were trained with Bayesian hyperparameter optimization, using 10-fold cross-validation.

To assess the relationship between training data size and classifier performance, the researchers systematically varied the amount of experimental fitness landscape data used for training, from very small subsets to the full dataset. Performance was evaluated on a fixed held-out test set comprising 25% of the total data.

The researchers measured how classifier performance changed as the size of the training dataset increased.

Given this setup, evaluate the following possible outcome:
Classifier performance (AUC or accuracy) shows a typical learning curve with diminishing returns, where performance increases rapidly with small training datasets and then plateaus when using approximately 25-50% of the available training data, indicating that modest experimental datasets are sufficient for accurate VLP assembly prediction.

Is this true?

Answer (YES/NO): NO